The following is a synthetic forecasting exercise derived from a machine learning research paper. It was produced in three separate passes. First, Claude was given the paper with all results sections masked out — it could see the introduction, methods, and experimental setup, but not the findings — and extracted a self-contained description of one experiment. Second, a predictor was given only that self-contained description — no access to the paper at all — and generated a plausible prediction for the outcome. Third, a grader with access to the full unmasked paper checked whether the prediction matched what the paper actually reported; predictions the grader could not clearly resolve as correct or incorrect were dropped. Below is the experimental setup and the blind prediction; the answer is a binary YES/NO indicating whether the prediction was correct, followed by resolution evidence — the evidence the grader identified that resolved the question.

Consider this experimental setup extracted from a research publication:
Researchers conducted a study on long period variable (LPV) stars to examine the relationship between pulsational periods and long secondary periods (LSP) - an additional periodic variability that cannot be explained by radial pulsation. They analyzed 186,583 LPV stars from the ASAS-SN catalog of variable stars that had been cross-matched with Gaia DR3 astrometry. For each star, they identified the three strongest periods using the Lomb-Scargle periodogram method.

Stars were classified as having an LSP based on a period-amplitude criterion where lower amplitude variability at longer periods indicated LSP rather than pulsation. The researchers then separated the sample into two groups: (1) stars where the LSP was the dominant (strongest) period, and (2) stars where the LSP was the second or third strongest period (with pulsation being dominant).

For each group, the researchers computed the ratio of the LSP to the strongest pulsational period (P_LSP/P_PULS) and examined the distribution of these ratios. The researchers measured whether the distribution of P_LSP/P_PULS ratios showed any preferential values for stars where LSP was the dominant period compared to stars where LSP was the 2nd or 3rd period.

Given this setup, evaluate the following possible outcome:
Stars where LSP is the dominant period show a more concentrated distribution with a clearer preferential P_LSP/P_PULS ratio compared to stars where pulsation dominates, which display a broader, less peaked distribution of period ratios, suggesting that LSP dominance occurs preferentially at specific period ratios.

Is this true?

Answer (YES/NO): NO